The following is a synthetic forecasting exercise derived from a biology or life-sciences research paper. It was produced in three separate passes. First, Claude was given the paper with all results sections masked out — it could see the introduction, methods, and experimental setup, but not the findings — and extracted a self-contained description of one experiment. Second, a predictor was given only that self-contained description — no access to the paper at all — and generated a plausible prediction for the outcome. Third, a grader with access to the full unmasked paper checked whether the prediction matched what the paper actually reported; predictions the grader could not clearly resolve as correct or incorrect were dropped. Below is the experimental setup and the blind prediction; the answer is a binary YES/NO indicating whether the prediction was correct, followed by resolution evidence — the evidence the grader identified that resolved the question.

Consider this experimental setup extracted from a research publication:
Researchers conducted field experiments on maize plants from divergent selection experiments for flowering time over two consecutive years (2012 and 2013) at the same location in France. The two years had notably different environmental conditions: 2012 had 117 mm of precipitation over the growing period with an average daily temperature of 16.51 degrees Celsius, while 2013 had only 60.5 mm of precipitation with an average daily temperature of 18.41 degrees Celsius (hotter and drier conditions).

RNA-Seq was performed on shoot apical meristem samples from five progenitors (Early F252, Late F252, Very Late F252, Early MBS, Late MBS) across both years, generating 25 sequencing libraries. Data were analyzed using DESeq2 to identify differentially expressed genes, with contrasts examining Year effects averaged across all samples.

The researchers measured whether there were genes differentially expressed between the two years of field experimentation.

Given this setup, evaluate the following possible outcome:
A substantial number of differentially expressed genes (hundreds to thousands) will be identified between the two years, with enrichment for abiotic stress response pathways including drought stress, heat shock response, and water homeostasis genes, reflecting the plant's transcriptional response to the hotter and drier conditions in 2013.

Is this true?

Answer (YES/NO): NO